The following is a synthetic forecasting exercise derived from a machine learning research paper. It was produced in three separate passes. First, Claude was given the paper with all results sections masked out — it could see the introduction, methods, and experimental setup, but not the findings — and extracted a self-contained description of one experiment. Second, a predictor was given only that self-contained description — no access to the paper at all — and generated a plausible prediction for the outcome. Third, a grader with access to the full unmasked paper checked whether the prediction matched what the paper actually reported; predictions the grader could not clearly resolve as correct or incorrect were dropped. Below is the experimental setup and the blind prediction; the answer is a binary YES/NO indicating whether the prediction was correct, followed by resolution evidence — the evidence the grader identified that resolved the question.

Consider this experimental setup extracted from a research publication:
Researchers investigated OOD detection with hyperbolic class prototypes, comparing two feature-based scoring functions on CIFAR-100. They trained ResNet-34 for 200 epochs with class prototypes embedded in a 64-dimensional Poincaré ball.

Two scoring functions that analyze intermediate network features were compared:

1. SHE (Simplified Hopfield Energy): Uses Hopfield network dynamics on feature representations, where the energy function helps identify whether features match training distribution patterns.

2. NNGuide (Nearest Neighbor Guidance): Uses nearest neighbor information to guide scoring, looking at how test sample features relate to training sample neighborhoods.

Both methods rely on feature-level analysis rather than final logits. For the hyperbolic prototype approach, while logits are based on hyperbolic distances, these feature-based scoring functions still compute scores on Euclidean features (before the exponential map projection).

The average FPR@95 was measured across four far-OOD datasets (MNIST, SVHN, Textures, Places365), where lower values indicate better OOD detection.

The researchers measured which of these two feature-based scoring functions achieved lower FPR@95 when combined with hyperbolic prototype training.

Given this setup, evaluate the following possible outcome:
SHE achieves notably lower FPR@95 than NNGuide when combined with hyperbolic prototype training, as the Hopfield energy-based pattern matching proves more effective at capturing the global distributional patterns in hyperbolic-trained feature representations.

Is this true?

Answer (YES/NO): YES